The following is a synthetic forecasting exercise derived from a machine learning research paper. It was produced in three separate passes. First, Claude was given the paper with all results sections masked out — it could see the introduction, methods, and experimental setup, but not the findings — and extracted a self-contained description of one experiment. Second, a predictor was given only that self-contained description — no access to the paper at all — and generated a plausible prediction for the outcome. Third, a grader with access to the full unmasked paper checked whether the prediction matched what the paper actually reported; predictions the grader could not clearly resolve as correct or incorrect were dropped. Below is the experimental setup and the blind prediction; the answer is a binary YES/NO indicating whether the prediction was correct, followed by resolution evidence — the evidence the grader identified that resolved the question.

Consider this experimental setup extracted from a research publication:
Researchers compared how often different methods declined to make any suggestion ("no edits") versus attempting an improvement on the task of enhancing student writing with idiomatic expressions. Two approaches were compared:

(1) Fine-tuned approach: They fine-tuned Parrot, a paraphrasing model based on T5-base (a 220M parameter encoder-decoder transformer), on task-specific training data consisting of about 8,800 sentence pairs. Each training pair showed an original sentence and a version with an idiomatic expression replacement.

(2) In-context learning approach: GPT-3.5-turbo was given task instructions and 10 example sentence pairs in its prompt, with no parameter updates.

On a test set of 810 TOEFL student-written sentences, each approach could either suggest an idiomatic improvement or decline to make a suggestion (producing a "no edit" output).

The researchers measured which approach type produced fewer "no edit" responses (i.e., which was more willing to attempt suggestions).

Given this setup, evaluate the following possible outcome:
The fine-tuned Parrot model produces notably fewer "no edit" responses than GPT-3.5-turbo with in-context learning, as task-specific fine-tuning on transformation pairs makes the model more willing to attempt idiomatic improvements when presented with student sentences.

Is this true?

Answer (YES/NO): NO